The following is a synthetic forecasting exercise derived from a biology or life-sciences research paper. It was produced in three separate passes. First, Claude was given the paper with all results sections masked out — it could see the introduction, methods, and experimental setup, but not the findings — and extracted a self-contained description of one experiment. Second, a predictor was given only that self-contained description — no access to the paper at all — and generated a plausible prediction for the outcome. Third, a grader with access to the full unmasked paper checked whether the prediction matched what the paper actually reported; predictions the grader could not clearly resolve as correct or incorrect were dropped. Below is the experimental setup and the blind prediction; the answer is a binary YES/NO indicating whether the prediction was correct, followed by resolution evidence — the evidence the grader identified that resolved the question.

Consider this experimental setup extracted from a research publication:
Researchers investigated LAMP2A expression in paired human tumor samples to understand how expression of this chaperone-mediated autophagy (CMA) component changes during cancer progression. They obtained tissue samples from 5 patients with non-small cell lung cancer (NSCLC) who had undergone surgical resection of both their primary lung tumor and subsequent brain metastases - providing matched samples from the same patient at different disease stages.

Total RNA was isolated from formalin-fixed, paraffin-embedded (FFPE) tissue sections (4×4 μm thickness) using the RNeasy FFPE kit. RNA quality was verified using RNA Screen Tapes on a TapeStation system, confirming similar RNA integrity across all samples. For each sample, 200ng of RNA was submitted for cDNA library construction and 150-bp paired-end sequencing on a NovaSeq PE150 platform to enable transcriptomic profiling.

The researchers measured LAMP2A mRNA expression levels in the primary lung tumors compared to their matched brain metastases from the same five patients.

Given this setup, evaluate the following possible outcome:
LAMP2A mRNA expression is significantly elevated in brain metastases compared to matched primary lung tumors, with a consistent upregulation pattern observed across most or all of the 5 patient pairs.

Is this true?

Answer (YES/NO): NO